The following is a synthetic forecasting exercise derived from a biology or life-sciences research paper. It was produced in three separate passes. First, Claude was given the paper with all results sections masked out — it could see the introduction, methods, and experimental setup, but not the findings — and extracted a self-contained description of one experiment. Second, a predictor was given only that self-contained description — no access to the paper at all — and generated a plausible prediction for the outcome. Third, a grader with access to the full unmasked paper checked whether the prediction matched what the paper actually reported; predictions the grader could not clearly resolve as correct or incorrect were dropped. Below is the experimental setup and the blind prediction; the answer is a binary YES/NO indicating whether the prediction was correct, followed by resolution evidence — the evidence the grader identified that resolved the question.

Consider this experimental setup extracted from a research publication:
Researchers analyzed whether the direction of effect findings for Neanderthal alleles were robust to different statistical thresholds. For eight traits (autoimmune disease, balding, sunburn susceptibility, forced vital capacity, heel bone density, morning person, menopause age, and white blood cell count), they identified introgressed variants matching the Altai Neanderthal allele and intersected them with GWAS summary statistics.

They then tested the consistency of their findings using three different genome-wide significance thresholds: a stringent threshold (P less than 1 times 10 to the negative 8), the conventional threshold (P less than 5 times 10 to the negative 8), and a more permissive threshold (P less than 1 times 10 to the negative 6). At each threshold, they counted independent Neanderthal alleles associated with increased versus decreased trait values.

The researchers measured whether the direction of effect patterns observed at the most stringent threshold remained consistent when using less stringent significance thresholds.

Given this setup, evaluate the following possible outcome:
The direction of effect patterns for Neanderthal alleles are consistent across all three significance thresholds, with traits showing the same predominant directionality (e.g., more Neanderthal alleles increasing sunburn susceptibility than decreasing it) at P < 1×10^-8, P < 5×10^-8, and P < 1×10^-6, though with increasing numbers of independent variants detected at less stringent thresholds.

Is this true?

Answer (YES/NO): YES